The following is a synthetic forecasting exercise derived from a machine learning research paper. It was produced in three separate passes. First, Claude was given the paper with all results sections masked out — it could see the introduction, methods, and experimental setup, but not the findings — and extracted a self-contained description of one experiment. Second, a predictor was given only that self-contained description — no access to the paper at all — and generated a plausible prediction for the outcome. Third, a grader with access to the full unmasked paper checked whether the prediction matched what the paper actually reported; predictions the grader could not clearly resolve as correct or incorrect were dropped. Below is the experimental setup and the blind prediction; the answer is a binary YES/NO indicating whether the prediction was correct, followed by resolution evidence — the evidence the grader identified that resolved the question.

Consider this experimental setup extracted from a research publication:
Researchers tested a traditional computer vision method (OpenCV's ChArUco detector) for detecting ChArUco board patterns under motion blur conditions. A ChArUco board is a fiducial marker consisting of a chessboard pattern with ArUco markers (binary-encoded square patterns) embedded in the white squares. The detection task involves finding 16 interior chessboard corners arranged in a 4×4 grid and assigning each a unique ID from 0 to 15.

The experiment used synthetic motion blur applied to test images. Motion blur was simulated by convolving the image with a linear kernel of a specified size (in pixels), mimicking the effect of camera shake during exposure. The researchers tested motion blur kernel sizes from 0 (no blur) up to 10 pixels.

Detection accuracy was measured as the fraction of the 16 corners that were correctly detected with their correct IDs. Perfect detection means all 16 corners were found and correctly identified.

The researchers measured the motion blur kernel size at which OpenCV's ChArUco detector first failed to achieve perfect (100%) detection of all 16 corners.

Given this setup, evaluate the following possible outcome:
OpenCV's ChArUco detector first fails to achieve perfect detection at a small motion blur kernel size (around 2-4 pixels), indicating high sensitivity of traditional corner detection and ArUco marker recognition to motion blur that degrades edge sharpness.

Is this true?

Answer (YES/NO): NO